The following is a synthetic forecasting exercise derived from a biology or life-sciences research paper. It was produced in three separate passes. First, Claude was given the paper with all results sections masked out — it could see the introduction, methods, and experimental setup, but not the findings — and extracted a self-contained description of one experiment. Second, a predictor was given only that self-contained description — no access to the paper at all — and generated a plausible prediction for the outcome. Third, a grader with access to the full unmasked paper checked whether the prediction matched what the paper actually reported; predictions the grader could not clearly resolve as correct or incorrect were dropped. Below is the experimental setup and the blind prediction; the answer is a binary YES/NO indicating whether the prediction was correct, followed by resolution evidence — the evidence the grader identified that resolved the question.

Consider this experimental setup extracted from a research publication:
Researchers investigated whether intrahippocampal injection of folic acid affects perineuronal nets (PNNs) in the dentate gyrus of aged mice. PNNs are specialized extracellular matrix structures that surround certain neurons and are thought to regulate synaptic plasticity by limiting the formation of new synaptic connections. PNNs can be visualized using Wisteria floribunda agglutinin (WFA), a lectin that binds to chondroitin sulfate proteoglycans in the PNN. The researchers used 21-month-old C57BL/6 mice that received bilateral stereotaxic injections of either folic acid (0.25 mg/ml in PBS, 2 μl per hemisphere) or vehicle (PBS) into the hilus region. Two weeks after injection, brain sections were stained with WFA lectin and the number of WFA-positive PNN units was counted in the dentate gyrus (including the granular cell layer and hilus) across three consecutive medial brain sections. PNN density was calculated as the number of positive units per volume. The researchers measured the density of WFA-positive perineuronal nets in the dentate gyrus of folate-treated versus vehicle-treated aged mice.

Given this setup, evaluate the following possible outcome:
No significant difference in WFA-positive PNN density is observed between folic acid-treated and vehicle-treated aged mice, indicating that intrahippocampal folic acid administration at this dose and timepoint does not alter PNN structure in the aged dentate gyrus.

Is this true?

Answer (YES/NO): NO